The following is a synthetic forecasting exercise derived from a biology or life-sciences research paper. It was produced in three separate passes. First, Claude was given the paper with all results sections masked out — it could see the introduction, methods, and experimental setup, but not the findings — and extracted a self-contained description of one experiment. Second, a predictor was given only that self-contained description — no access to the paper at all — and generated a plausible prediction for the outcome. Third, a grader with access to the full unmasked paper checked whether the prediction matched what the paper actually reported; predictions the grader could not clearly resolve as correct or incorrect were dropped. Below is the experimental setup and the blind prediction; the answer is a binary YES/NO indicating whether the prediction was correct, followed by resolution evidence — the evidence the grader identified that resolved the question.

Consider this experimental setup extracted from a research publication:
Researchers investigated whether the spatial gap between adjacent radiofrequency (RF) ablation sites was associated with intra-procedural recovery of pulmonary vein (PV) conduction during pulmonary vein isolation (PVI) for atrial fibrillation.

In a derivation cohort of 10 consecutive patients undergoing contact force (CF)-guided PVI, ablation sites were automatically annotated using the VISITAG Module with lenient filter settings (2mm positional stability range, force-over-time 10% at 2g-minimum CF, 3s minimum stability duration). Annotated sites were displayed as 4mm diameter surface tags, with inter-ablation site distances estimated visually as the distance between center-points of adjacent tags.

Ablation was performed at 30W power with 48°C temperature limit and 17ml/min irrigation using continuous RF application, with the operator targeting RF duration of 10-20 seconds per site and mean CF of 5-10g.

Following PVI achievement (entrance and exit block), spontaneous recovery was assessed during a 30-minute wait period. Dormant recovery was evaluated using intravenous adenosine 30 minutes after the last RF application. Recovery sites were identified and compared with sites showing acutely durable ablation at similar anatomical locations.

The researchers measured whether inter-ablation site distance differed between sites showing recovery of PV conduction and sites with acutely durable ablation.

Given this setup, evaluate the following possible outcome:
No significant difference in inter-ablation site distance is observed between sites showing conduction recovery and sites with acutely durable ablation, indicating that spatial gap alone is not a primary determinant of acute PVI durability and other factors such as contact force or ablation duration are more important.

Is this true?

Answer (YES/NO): NO